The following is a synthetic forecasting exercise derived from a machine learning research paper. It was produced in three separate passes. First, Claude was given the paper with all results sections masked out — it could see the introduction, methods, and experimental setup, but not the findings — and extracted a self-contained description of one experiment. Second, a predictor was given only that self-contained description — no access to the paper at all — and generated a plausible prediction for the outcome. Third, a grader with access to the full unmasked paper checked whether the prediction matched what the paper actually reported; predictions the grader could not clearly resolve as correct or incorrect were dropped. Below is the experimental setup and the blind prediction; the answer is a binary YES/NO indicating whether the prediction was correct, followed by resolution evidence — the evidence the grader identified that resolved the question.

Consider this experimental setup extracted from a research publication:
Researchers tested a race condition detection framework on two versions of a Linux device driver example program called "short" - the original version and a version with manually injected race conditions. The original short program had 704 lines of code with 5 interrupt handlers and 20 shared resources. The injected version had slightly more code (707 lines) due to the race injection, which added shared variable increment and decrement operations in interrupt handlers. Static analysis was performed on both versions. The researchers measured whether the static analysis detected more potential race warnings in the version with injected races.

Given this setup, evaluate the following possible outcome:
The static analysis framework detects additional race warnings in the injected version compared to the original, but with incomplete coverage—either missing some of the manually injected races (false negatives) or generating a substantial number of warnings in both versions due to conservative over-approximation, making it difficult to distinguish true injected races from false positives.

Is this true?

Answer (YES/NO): YES